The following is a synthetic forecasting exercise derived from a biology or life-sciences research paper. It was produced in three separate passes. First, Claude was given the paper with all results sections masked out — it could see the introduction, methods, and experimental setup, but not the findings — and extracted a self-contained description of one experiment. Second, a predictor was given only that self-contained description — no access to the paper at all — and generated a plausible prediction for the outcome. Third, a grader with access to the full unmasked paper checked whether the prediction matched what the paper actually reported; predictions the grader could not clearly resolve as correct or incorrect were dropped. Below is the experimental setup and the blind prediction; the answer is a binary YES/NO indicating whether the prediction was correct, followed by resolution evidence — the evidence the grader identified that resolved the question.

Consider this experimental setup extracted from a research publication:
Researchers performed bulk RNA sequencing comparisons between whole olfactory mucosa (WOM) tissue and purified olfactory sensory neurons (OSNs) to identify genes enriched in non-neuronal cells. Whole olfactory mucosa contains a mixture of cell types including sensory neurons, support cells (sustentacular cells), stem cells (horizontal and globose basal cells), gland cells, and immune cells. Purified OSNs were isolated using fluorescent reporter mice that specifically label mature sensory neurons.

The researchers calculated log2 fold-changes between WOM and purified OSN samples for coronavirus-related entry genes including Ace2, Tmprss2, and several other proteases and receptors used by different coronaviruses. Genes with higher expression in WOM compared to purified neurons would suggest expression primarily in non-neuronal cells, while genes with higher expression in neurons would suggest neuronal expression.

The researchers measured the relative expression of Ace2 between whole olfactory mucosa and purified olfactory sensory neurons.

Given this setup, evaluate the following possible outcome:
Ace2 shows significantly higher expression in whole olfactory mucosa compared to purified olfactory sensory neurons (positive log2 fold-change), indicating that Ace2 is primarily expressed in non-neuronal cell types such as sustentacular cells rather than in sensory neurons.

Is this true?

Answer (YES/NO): YES